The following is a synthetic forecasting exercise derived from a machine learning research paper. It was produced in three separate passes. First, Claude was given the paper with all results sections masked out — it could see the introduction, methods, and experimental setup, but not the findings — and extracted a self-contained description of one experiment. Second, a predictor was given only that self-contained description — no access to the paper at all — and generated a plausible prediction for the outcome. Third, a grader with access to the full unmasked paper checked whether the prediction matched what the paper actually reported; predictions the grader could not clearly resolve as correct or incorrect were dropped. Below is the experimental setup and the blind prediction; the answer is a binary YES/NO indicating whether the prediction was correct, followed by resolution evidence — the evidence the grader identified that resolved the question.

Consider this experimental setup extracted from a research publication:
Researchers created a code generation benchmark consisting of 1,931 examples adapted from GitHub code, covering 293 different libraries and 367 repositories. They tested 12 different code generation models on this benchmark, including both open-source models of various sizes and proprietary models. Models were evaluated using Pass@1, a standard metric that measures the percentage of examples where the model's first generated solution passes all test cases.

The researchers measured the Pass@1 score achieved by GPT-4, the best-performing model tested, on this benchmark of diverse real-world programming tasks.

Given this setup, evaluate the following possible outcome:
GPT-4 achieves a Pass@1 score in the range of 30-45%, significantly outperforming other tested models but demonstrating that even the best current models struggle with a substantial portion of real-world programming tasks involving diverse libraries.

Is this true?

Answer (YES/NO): YES